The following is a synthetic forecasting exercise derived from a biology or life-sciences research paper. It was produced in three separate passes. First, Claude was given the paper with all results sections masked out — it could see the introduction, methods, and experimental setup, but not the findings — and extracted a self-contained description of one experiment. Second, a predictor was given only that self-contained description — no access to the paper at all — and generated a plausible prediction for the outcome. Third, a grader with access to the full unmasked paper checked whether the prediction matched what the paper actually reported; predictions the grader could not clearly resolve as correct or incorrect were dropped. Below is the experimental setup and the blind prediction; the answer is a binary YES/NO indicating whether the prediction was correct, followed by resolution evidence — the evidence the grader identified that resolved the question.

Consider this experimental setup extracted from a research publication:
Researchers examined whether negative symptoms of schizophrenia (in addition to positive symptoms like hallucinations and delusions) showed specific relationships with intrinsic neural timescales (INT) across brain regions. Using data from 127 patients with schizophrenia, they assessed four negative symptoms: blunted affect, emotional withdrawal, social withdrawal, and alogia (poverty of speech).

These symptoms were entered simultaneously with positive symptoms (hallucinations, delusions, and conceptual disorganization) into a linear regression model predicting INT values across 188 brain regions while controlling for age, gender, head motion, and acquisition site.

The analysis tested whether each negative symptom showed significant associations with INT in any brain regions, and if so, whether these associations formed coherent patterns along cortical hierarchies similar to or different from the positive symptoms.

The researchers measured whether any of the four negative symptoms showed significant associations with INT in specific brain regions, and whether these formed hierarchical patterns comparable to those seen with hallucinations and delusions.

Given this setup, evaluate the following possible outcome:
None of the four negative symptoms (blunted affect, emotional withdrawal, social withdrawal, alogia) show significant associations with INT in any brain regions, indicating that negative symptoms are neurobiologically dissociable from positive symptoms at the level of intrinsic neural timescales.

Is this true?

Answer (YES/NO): YES